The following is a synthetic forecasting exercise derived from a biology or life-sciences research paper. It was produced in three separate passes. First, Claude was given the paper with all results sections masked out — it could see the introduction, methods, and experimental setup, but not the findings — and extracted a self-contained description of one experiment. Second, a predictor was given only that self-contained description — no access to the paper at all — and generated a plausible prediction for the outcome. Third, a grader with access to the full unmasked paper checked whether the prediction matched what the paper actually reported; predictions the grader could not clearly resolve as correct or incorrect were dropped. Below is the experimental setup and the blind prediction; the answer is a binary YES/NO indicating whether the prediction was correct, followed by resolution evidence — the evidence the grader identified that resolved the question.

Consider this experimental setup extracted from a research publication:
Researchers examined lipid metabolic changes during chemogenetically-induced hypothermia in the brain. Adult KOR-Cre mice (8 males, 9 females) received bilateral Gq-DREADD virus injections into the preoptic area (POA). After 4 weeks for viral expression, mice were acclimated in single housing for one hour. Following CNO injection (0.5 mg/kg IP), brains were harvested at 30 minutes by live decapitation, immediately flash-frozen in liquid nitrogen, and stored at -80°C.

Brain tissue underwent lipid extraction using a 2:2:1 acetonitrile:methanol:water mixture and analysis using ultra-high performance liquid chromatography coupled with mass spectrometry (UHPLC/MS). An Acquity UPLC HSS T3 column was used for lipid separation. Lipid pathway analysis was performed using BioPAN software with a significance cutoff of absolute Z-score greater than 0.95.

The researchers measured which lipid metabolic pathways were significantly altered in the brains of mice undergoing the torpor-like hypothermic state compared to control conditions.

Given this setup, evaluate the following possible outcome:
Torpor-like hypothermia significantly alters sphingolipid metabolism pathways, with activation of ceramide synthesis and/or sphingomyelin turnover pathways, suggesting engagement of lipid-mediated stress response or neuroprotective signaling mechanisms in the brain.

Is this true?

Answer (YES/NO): YES